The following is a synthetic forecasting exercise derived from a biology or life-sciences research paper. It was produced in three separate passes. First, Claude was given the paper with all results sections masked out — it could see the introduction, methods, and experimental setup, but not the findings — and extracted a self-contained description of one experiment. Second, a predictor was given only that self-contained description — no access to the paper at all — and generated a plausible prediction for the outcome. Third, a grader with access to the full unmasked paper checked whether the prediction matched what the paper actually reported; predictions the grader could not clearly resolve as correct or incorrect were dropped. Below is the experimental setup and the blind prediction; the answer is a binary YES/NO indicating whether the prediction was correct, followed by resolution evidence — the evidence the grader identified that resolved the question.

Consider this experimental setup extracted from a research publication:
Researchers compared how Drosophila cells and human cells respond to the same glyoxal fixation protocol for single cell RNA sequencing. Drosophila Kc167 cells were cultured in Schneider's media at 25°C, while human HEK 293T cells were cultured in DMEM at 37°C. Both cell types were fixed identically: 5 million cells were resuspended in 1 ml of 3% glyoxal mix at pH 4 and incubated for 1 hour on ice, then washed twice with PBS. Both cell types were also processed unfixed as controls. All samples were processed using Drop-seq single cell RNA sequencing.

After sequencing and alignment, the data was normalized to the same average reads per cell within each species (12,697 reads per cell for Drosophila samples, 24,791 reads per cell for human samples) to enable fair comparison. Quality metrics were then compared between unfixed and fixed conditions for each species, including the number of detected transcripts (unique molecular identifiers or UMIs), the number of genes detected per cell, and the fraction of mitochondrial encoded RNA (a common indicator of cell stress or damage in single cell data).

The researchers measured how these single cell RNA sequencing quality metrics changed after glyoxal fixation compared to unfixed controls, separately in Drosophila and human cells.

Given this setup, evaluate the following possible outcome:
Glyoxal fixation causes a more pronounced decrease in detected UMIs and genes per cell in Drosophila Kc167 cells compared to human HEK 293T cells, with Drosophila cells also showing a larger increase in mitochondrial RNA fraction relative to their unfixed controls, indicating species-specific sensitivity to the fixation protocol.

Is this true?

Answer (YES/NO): NO